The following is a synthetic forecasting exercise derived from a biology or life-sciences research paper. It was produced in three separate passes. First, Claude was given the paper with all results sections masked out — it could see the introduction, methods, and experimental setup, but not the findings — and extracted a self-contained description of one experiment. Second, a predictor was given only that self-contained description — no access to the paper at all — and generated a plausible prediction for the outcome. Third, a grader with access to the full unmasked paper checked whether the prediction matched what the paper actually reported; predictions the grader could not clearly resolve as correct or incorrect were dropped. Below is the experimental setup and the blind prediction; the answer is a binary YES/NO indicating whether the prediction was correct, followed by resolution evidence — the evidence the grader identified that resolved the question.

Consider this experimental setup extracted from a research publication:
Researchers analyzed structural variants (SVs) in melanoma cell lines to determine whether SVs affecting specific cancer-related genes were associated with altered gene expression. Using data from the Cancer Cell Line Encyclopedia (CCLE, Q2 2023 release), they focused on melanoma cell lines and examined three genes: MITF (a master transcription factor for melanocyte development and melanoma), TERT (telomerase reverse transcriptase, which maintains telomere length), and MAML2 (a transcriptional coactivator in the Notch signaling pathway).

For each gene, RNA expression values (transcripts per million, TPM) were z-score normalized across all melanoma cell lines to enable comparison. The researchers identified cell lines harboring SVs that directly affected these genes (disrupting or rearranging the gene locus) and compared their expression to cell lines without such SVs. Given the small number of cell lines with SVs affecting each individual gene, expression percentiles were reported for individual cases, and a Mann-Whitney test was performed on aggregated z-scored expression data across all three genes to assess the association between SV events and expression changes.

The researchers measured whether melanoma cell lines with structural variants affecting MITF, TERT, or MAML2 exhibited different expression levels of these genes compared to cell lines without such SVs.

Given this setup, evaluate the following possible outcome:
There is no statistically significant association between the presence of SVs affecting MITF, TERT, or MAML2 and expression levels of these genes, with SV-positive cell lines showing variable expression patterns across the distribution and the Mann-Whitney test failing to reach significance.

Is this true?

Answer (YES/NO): NO